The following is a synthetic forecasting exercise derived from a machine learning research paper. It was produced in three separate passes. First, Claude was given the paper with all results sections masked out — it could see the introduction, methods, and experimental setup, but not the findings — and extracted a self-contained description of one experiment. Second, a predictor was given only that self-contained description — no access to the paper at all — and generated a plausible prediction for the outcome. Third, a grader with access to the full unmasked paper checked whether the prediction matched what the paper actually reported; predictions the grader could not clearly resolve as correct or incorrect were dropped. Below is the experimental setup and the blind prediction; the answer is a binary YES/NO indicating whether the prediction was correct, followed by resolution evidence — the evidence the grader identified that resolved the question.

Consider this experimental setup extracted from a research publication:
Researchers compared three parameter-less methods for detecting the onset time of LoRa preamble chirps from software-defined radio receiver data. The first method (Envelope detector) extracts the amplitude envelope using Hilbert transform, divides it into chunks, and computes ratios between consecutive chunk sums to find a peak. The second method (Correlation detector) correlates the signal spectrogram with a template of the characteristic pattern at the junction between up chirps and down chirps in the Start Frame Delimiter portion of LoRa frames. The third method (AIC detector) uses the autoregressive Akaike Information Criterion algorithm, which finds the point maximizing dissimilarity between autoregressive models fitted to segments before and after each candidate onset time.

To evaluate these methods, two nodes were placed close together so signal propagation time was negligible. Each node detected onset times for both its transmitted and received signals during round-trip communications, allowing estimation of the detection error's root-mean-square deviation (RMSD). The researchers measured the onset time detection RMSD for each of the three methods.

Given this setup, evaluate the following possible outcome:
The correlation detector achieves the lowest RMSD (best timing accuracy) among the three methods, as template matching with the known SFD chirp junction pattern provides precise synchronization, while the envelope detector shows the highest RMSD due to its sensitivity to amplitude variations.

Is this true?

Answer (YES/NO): NO